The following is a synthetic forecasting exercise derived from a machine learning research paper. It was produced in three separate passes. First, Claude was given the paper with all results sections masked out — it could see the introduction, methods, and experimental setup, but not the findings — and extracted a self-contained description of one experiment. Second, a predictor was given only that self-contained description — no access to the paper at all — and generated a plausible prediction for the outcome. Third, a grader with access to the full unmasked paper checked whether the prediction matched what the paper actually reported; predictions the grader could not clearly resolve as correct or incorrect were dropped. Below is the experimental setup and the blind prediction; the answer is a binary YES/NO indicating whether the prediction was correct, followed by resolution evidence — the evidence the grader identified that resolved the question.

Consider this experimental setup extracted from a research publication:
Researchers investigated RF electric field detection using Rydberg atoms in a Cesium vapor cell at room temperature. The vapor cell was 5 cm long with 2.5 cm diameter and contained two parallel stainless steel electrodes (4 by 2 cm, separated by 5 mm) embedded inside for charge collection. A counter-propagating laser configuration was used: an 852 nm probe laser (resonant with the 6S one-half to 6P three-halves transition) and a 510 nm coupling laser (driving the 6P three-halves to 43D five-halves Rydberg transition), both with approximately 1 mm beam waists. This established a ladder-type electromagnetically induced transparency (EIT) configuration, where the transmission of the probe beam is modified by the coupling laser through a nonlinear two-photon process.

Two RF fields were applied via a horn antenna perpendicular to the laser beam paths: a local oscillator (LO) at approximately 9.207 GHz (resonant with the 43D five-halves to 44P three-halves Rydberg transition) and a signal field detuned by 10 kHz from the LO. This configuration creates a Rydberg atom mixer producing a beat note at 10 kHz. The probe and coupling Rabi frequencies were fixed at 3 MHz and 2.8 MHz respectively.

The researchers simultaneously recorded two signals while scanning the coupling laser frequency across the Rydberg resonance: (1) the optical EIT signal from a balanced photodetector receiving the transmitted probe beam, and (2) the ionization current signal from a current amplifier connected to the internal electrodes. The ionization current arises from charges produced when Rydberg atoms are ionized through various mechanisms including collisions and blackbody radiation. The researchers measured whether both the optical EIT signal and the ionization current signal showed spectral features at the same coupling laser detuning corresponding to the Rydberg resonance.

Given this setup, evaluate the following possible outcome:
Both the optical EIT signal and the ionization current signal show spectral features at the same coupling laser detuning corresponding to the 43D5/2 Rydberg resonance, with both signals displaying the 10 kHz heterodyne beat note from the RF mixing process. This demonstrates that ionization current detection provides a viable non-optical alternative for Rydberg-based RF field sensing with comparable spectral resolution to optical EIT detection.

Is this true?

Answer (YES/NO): YES